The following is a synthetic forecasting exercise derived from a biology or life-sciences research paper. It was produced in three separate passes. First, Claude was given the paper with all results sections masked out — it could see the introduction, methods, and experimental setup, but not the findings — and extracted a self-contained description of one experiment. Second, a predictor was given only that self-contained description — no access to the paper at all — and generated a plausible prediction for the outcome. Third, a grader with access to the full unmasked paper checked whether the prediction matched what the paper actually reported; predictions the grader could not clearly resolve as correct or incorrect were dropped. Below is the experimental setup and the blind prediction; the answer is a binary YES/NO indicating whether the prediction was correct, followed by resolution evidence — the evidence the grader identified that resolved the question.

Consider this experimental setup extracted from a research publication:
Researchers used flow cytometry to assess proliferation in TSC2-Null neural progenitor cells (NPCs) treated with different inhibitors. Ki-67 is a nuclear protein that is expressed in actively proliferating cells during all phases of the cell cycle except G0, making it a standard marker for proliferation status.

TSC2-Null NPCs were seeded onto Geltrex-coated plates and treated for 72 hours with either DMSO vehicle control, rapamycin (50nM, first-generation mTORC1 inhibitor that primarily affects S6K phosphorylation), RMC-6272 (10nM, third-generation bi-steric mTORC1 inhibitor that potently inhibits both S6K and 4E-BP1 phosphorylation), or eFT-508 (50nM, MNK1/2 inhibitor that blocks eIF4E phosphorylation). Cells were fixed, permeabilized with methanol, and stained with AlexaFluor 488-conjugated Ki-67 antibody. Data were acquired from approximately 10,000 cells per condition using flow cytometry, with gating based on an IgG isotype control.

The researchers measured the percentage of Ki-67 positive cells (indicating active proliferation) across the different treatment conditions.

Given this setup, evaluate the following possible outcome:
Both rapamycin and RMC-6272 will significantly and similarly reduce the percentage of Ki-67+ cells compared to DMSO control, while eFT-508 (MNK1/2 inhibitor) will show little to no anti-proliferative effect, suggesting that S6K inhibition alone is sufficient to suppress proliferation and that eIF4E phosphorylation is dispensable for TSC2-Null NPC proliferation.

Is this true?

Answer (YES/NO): NO